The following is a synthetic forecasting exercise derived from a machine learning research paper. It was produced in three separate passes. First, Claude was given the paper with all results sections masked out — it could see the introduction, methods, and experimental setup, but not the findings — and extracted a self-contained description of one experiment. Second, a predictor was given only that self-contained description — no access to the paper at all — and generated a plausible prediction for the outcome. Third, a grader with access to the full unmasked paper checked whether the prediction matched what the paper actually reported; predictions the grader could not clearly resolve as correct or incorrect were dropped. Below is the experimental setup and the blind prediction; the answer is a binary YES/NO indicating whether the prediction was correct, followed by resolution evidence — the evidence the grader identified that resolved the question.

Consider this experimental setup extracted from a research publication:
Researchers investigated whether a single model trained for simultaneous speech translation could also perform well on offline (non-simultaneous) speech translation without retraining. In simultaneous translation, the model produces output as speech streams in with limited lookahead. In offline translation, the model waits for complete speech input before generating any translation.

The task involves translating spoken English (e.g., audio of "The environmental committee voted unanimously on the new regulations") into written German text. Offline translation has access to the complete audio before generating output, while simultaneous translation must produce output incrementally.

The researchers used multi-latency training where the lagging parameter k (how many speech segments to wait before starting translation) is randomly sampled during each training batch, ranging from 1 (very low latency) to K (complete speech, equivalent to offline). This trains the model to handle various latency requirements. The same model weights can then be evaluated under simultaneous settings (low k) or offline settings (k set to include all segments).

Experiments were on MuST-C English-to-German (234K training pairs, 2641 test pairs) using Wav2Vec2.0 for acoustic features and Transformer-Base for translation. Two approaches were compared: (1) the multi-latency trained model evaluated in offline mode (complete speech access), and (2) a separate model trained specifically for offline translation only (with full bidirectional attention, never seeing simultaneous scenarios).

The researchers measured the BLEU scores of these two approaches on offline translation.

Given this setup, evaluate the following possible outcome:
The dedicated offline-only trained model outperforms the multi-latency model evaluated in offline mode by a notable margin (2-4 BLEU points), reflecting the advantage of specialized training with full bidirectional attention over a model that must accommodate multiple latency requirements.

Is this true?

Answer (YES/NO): NO